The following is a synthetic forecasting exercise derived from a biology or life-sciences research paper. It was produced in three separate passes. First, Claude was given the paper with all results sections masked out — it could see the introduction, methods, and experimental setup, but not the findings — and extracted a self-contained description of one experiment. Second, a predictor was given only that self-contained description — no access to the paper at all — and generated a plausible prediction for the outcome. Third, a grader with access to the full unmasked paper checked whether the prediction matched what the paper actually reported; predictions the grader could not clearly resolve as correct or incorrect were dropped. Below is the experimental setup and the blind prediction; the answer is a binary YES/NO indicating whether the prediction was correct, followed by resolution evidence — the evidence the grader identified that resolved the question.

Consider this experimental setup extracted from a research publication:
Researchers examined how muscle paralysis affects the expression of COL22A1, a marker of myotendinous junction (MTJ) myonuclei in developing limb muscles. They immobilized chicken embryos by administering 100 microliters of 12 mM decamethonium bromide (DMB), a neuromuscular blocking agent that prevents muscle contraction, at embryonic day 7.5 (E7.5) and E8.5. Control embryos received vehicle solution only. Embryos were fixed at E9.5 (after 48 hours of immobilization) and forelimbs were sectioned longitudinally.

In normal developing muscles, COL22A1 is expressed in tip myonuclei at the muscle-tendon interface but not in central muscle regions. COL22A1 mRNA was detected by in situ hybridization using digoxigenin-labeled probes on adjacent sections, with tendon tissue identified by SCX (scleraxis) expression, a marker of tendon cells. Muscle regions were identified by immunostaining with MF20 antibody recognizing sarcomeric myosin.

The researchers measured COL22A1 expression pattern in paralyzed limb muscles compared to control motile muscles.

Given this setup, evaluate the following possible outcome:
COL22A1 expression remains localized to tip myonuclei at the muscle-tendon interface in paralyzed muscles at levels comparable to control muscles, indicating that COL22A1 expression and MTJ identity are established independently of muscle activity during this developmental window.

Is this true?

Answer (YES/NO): NO